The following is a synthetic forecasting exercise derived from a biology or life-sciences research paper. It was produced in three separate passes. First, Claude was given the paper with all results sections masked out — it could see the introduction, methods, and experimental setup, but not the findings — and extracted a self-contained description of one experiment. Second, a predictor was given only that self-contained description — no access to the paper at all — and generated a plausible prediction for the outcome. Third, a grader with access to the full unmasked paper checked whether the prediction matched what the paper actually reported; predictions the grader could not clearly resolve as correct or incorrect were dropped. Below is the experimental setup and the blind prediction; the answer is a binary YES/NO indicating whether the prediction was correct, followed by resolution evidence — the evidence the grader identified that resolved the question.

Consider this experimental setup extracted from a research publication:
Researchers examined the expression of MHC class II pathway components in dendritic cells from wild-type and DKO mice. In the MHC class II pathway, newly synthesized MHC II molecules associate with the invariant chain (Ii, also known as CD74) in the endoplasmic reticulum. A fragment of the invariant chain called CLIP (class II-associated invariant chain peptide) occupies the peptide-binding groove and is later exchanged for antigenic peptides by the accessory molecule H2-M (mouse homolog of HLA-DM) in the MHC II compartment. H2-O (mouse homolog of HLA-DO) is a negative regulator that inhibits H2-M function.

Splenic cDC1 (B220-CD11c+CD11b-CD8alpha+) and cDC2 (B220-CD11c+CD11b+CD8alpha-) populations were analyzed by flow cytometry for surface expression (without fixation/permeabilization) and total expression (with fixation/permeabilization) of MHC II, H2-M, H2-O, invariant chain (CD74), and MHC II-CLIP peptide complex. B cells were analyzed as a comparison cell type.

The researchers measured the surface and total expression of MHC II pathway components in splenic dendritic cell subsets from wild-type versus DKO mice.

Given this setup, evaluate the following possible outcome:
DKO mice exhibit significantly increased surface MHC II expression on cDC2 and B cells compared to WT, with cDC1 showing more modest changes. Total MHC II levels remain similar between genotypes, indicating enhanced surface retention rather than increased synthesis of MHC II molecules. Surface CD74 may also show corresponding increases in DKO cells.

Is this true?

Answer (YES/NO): NO